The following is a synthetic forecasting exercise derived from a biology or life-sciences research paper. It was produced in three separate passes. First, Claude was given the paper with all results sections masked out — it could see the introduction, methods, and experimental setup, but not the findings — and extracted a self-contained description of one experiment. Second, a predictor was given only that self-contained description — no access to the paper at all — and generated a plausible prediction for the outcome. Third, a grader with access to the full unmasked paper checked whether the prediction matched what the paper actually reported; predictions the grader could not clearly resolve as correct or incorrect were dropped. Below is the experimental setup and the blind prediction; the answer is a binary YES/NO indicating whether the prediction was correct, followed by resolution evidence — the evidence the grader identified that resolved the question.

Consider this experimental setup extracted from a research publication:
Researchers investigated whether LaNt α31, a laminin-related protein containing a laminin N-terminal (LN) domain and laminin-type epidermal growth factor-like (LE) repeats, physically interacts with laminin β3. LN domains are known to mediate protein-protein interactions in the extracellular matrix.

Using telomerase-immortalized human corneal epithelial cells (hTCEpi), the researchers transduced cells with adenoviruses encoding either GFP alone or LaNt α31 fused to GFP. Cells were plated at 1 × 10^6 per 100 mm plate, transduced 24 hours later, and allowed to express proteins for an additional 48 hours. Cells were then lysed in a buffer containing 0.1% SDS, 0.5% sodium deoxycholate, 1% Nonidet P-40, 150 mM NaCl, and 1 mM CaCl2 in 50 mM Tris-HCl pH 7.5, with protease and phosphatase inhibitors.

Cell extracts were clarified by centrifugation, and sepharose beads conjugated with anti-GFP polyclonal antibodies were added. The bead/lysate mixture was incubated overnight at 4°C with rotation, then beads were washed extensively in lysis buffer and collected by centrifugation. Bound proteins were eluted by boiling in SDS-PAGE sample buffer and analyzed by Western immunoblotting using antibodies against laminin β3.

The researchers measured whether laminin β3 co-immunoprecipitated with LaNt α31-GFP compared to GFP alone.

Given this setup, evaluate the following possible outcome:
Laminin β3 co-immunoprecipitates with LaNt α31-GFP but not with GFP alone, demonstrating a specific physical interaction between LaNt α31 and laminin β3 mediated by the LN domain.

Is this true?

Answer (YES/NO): YES